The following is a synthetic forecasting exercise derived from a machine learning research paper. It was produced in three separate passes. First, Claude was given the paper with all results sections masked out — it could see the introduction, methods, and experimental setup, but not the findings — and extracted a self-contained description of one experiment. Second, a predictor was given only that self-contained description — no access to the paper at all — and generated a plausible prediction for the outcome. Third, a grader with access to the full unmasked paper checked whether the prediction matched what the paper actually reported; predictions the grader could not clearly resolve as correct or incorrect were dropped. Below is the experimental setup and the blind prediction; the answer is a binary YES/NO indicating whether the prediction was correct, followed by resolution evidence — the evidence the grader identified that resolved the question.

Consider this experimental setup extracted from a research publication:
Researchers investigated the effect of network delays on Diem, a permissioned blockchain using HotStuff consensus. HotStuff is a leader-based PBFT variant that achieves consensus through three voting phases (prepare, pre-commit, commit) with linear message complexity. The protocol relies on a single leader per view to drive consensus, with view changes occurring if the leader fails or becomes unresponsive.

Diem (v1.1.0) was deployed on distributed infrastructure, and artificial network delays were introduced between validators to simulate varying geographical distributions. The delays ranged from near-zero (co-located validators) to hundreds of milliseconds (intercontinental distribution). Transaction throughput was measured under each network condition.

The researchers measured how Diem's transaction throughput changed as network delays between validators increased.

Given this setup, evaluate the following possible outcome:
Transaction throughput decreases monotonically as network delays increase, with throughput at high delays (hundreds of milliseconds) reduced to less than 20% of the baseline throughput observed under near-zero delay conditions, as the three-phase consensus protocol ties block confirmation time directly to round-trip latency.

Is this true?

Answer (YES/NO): YES